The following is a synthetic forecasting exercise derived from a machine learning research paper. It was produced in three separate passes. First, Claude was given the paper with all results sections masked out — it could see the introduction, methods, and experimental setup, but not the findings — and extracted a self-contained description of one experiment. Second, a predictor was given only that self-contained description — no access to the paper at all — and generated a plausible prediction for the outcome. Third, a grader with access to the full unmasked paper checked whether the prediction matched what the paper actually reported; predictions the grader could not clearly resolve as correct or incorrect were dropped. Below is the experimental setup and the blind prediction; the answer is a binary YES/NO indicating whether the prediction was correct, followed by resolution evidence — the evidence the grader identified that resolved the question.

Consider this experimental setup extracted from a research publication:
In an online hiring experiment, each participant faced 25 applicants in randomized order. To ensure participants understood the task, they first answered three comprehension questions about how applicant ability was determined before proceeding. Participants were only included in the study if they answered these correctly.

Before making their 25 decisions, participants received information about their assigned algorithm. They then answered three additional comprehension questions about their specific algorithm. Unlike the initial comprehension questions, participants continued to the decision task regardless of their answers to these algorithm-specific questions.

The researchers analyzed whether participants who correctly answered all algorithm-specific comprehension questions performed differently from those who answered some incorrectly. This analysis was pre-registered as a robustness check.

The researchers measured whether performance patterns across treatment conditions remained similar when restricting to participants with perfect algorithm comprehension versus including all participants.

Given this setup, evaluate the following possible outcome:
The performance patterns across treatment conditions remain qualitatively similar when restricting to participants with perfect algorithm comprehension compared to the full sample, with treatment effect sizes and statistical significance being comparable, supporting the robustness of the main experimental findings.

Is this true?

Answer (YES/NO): NO